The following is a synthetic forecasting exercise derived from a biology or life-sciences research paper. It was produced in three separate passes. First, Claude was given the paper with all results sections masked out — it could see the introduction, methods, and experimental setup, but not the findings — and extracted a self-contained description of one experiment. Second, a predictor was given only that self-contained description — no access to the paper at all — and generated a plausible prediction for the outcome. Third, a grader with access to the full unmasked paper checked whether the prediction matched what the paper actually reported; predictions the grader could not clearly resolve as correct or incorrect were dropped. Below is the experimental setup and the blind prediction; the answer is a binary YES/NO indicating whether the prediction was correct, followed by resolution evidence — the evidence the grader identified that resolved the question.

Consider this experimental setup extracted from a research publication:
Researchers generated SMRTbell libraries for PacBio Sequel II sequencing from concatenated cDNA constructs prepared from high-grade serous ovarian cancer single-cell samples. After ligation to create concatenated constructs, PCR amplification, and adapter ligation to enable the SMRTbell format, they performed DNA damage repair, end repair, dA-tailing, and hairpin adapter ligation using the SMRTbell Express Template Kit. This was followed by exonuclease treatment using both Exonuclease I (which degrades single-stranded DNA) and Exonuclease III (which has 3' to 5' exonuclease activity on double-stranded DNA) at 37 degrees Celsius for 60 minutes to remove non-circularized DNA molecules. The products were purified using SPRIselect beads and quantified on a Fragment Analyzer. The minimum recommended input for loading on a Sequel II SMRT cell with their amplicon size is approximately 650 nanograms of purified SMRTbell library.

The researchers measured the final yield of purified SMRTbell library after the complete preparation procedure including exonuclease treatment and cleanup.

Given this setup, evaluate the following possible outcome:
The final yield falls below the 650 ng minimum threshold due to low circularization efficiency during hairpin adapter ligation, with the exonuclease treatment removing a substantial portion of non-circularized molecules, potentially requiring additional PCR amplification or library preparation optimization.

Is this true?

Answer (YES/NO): NO